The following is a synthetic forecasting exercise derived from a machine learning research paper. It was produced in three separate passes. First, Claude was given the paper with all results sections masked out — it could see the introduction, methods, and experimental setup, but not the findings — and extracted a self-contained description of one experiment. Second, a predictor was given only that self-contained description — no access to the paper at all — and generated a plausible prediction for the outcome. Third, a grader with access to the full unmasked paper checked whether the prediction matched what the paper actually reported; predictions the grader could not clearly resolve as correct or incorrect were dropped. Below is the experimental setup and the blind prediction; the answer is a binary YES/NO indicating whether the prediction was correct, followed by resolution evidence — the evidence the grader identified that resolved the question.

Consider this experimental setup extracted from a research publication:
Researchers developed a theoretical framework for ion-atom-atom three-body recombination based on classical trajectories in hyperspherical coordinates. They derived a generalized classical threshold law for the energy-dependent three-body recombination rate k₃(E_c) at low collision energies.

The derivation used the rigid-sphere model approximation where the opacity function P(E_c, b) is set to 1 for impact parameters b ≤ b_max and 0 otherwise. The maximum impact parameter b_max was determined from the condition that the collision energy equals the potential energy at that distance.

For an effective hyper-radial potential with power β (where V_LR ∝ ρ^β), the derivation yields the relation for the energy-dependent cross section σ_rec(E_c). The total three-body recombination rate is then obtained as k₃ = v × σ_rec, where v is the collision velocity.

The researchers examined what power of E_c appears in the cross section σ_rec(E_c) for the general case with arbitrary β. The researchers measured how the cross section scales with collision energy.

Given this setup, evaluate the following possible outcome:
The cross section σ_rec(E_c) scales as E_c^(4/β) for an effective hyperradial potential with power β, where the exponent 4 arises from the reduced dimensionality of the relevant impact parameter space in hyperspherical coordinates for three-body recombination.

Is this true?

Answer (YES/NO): NO